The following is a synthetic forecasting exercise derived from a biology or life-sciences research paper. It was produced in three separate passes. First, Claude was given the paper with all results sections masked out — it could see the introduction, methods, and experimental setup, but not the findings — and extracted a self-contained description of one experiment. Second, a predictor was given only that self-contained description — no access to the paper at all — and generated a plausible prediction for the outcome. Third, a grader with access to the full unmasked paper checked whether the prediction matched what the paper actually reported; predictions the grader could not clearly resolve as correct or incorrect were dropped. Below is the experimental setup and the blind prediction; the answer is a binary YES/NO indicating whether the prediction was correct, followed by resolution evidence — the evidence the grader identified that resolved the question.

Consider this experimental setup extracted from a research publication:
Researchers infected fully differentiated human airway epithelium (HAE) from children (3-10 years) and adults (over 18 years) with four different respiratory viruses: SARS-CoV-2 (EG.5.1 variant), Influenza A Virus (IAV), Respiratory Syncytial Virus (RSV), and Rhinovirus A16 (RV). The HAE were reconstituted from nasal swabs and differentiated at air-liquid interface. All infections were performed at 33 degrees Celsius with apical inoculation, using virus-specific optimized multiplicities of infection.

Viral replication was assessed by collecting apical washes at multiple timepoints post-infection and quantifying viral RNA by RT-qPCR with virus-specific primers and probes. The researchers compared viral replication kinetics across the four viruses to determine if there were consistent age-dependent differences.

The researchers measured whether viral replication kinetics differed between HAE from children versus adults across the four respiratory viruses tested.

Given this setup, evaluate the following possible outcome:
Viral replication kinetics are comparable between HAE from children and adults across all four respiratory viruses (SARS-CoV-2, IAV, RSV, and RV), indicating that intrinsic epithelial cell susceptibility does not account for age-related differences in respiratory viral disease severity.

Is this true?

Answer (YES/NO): YES